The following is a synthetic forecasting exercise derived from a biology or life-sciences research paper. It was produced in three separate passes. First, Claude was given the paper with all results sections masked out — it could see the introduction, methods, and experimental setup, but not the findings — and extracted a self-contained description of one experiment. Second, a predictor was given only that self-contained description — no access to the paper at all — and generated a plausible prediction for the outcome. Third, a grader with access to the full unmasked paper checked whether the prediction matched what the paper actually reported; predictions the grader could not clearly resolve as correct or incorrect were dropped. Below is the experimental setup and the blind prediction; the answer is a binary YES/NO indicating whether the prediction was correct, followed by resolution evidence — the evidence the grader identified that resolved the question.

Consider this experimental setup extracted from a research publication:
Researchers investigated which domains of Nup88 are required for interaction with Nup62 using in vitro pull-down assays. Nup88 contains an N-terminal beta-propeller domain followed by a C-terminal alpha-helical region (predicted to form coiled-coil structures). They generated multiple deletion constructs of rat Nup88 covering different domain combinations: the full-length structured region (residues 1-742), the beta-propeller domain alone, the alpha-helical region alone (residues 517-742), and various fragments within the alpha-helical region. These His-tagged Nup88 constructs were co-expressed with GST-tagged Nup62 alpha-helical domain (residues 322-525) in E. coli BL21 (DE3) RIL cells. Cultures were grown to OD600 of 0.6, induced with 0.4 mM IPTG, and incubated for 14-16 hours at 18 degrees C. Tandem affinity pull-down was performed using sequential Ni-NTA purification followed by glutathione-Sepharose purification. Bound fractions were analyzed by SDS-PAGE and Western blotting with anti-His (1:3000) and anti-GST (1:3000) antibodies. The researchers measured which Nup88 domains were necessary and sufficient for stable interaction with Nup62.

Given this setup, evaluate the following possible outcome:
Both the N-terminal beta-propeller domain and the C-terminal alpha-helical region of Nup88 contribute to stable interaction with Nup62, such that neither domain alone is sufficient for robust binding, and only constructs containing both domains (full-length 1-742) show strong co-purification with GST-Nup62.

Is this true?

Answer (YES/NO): NO